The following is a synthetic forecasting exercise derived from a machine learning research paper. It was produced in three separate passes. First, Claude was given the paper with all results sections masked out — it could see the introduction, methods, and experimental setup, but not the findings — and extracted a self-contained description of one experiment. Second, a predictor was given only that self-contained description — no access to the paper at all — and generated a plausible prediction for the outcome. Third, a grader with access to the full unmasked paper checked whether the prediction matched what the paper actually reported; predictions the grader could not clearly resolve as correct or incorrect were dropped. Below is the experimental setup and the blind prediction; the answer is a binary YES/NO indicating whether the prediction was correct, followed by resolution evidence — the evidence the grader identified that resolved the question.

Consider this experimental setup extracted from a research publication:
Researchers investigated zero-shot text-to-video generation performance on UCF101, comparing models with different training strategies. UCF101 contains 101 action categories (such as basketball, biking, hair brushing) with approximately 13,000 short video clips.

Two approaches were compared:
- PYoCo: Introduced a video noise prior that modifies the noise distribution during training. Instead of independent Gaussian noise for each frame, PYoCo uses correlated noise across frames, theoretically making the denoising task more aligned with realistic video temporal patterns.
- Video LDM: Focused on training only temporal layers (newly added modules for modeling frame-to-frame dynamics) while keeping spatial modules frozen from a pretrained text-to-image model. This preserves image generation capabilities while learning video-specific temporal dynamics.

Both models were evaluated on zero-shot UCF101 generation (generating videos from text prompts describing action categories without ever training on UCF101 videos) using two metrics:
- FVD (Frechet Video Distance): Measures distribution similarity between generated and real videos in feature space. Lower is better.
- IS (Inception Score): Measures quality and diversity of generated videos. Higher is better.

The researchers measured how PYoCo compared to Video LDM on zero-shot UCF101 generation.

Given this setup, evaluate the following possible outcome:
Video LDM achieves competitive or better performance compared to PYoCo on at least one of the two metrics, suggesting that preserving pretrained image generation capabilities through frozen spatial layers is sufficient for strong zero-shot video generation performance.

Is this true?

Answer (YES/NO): NO